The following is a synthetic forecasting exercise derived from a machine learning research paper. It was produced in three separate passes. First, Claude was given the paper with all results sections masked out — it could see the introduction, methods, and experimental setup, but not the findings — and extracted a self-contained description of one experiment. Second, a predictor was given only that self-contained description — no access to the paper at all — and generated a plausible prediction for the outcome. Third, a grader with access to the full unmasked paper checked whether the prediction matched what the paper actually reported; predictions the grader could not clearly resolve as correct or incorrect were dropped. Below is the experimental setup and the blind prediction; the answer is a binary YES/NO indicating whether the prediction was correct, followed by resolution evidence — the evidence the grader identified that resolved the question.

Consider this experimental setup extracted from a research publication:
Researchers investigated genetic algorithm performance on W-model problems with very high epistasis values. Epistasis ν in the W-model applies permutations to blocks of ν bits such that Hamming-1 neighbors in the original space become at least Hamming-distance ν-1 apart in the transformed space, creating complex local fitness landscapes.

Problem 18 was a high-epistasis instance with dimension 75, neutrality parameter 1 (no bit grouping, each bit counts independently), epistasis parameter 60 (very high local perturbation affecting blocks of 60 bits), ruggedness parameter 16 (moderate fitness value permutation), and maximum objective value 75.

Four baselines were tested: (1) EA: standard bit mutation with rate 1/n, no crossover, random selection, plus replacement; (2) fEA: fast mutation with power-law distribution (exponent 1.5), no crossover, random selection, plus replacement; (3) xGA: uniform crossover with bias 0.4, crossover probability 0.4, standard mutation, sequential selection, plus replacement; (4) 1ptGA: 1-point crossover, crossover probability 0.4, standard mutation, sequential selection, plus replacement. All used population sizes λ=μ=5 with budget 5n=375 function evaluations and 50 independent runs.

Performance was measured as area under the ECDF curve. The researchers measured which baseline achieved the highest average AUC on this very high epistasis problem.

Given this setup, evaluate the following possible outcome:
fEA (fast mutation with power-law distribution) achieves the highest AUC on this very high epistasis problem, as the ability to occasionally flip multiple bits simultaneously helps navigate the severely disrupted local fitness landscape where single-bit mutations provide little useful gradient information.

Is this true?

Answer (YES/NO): NO